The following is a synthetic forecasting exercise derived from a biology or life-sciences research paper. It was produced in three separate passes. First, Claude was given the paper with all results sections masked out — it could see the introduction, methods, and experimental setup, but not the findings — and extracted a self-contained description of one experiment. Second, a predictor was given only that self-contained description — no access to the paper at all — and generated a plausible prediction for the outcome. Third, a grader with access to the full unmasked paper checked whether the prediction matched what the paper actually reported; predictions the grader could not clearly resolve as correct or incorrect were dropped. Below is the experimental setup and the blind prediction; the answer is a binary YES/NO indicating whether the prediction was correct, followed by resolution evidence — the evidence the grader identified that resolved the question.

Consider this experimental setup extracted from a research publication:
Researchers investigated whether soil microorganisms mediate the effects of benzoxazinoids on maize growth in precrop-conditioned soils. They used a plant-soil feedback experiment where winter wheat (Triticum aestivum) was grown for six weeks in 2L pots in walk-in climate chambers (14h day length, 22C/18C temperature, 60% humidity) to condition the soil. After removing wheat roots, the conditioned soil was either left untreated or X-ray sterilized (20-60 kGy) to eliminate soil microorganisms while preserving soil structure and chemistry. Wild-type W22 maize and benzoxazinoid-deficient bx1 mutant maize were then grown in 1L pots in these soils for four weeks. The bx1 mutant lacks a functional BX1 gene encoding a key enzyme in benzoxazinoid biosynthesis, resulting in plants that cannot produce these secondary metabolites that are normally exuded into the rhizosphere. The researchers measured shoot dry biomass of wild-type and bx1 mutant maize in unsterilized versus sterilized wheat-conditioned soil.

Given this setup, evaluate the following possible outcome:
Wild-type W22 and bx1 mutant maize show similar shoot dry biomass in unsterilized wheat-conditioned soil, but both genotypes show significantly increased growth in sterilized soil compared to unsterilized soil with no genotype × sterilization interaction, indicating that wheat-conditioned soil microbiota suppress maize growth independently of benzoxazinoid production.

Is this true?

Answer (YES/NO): NO